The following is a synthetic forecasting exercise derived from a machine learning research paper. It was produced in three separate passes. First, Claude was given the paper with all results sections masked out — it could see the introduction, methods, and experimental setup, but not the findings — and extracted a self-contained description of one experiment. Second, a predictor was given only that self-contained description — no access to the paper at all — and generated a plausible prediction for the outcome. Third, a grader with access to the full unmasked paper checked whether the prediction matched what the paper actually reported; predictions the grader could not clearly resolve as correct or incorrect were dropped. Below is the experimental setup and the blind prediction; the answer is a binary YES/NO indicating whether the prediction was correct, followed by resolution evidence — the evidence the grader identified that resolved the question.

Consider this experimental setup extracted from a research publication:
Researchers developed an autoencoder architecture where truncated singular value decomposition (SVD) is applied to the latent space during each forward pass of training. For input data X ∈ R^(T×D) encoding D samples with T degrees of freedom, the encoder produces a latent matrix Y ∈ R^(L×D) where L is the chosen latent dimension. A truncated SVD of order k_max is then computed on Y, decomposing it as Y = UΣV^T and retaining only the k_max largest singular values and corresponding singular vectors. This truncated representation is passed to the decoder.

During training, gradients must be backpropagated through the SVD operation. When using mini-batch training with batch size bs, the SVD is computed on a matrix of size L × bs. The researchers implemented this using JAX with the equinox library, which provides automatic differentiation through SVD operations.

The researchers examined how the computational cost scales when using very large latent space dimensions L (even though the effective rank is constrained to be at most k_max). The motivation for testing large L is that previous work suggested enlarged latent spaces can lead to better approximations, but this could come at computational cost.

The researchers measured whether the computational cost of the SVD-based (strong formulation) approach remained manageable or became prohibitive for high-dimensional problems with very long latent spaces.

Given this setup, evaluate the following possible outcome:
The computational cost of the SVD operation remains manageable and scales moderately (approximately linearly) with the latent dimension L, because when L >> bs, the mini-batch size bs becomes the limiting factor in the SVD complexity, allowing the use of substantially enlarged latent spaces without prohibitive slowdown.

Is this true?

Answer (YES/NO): NO